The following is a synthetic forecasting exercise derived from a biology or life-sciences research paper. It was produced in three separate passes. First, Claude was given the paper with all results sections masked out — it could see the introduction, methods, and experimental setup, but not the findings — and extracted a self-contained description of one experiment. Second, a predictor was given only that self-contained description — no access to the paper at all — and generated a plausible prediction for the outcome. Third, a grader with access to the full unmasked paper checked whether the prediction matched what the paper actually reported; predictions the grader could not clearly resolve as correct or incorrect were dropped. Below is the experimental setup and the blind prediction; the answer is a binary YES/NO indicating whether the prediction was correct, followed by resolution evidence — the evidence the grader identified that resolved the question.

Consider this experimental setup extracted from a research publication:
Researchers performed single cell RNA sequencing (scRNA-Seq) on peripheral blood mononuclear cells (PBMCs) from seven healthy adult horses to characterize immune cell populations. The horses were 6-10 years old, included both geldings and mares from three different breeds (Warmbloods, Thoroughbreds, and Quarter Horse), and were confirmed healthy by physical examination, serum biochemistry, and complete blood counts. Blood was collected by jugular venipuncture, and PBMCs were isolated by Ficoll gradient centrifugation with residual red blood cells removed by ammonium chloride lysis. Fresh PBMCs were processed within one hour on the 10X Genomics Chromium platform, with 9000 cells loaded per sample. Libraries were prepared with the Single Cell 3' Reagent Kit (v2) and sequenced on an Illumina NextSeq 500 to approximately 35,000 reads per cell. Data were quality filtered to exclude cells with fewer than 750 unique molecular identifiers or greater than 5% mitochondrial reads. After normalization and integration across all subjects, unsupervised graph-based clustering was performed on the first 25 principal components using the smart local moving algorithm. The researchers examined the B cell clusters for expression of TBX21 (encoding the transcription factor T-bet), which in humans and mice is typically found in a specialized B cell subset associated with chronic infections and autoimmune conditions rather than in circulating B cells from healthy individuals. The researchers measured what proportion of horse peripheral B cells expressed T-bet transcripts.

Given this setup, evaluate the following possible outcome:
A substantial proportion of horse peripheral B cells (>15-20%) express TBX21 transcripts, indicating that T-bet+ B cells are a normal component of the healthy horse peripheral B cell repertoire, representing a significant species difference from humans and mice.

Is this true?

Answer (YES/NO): YES